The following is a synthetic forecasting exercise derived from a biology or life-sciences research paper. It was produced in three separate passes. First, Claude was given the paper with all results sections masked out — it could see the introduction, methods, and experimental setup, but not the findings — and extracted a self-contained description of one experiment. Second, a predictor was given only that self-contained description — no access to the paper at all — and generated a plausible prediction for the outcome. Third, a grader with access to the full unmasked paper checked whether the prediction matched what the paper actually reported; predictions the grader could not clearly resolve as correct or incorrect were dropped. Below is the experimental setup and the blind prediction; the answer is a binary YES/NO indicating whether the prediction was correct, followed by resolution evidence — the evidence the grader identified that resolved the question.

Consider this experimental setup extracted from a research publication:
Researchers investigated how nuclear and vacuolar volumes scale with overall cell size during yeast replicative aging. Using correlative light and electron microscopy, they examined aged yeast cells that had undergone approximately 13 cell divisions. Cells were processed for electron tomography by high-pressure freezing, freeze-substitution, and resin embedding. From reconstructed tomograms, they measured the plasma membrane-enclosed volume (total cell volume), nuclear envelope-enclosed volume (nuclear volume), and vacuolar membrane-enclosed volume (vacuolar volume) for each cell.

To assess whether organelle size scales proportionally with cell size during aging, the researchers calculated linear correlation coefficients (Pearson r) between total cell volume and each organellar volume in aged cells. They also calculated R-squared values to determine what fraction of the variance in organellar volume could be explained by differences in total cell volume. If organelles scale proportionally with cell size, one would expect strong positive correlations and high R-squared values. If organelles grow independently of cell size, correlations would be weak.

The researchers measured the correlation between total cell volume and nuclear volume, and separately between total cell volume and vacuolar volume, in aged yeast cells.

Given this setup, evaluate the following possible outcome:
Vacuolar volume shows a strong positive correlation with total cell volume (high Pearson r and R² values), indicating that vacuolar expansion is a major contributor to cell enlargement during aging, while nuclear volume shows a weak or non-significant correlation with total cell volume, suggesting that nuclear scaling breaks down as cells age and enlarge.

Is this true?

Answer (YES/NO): NO